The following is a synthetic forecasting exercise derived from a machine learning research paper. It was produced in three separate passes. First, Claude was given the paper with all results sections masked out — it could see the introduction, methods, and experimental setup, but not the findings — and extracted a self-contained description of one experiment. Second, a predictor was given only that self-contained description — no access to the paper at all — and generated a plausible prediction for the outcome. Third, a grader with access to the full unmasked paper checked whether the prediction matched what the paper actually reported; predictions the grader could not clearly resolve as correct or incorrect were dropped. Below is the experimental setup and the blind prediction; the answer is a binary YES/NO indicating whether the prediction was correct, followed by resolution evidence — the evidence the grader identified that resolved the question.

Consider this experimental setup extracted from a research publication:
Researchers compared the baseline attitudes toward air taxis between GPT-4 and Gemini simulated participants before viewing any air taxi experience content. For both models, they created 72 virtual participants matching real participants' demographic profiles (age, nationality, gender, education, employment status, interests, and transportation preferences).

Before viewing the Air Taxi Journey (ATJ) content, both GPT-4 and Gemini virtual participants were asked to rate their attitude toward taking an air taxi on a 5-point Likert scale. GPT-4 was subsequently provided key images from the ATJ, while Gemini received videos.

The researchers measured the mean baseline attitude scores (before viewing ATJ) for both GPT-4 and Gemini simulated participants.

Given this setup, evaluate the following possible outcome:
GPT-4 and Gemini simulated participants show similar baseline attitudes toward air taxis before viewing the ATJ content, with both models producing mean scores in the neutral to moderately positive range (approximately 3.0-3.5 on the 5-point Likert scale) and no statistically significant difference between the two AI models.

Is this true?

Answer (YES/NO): NO